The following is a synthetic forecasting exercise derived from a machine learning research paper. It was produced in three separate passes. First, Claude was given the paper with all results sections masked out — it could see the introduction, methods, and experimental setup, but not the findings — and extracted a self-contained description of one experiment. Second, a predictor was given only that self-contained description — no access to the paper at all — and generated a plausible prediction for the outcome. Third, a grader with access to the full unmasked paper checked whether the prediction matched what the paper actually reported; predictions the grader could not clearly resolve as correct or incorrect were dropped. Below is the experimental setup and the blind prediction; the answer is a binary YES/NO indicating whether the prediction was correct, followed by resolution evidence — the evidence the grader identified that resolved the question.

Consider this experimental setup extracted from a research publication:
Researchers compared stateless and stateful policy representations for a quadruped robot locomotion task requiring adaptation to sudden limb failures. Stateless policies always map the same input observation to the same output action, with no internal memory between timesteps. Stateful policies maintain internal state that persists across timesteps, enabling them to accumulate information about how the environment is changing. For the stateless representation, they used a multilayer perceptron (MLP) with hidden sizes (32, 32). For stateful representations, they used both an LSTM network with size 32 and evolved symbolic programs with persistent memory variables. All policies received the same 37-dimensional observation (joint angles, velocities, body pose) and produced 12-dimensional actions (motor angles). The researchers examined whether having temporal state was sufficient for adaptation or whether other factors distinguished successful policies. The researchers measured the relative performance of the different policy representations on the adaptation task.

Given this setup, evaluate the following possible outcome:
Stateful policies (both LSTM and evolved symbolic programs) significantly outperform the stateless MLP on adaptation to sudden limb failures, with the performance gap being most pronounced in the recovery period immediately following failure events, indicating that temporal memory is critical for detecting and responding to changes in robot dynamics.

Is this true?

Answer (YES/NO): NO